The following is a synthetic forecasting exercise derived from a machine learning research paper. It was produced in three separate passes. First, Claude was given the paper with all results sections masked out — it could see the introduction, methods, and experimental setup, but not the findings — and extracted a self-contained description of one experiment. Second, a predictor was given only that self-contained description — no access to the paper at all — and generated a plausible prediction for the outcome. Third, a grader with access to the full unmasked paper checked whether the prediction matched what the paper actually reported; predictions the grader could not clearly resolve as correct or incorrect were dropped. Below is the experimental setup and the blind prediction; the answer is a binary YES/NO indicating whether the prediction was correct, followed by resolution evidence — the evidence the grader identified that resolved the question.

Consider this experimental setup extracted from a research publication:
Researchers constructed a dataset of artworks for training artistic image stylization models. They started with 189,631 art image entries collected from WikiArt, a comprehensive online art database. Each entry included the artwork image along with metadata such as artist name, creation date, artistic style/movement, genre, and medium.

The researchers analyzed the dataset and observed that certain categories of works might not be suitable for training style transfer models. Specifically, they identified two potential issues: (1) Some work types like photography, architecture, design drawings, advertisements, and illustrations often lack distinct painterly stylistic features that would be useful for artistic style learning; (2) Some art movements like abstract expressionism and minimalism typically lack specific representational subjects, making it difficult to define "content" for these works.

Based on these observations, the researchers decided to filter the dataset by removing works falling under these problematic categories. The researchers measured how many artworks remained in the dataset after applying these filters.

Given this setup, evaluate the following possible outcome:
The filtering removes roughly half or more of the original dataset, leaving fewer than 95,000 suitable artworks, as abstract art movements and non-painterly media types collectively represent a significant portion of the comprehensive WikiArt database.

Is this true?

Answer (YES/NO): NO